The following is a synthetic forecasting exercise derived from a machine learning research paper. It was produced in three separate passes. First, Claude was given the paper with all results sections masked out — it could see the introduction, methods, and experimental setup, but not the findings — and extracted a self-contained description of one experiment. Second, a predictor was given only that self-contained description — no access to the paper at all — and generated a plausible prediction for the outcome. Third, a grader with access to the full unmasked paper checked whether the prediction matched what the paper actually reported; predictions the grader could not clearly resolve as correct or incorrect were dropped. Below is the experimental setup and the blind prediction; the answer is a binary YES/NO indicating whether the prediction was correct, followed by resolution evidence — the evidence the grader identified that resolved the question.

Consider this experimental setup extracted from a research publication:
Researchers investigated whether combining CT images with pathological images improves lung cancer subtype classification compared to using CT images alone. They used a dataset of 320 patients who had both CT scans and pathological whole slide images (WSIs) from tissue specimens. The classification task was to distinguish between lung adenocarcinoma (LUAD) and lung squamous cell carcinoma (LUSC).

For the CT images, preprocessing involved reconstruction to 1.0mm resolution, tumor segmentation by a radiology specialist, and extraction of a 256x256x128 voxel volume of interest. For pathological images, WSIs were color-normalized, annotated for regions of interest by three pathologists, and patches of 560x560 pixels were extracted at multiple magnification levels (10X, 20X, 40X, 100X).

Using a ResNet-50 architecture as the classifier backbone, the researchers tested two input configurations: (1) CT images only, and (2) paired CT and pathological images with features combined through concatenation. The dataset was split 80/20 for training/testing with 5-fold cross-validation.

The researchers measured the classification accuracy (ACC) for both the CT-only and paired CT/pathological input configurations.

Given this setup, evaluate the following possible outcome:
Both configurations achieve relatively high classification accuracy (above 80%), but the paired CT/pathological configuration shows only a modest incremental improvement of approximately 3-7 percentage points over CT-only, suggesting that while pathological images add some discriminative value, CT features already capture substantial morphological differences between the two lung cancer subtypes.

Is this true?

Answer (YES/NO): NO